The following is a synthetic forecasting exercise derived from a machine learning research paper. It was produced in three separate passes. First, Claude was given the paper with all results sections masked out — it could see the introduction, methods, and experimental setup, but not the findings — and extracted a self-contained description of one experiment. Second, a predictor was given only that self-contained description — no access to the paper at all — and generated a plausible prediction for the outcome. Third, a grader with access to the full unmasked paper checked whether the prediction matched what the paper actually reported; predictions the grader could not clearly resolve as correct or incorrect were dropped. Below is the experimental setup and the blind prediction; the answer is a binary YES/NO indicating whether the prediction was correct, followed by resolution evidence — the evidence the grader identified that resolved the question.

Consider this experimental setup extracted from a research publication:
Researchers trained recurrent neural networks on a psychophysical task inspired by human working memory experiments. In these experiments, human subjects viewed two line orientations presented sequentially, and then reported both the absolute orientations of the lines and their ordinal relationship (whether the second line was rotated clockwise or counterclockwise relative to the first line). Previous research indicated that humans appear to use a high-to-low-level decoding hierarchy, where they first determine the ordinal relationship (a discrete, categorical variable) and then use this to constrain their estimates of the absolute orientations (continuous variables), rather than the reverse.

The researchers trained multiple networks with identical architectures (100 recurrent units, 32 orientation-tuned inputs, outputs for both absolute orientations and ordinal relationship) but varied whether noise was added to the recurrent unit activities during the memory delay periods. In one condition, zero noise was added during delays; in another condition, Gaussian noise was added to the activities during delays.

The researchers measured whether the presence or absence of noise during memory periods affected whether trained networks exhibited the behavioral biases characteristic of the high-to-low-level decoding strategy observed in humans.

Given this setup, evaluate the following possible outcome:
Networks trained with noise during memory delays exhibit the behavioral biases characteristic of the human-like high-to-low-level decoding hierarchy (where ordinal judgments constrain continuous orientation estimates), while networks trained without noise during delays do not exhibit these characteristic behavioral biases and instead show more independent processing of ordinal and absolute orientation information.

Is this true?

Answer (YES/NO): YES